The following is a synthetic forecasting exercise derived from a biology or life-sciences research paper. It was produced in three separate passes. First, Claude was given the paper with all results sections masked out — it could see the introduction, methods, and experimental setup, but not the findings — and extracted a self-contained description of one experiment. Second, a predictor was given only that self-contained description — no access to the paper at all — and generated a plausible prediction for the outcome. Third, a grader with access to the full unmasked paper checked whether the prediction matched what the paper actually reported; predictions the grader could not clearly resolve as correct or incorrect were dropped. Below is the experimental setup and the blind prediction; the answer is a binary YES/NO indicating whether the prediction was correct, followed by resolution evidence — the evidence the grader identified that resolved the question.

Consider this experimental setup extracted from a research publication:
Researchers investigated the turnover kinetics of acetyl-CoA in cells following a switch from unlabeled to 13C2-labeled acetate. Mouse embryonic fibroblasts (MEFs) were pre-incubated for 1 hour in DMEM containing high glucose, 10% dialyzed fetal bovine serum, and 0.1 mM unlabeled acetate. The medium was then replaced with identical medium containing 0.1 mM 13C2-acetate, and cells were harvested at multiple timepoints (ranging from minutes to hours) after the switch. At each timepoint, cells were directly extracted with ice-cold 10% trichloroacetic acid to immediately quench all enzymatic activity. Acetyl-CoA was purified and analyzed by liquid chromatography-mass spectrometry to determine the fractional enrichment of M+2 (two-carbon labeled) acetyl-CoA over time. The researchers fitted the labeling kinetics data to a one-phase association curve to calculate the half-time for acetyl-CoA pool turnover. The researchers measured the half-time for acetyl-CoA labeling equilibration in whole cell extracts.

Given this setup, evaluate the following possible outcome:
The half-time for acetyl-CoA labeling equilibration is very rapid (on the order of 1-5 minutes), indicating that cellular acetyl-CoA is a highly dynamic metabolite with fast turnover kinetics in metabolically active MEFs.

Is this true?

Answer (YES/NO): YES